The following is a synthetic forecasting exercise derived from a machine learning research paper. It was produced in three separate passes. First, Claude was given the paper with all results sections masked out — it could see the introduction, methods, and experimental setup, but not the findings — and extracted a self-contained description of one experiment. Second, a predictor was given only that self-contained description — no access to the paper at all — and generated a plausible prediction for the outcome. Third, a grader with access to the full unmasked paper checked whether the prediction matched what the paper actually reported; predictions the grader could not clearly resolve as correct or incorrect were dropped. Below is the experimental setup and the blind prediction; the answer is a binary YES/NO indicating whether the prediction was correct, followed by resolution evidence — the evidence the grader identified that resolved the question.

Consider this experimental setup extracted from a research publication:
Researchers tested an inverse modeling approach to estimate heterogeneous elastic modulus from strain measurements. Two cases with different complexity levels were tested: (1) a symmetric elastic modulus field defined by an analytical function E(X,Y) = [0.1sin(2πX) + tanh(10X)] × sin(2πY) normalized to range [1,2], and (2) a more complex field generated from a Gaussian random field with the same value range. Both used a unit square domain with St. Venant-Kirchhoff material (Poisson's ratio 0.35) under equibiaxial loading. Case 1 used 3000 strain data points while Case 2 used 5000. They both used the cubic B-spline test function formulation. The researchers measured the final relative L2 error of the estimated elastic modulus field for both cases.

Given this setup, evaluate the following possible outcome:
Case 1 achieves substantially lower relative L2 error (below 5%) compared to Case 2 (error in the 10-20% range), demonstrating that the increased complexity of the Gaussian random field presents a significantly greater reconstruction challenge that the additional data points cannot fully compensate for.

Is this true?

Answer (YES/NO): NO